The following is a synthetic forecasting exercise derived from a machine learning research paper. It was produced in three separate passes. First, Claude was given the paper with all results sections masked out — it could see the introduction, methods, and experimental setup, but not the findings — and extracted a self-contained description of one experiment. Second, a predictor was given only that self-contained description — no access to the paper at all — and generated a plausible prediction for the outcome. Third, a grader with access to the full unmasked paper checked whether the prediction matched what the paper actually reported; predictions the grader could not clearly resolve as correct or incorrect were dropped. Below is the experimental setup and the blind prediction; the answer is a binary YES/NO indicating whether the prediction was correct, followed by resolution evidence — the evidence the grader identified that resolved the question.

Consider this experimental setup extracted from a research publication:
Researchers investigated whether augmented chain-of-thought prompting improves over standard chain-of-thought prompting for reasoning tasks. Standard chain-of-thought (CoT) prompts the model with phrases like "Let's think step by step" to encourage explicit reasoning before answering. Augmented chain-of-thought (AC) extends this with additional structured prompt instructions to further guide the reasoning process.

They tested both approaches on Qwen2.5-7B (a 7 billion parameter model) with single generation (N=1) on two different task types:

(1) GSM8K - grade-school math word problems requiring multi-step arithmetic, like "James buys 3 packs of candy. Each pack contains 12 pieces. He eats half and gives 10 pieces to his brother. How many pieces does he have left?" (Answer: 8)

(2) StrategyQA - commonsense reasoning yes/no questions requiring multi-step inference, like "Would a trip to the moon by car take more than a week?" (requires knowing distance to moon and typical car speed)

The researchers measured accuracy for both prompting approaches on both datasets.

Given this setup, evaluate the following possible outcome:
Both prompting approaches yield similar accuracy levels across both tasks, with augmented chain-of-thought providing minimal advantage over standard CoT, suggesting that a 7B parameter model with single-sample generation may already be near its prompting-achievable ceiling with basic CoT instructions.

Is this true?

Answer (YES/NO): NO